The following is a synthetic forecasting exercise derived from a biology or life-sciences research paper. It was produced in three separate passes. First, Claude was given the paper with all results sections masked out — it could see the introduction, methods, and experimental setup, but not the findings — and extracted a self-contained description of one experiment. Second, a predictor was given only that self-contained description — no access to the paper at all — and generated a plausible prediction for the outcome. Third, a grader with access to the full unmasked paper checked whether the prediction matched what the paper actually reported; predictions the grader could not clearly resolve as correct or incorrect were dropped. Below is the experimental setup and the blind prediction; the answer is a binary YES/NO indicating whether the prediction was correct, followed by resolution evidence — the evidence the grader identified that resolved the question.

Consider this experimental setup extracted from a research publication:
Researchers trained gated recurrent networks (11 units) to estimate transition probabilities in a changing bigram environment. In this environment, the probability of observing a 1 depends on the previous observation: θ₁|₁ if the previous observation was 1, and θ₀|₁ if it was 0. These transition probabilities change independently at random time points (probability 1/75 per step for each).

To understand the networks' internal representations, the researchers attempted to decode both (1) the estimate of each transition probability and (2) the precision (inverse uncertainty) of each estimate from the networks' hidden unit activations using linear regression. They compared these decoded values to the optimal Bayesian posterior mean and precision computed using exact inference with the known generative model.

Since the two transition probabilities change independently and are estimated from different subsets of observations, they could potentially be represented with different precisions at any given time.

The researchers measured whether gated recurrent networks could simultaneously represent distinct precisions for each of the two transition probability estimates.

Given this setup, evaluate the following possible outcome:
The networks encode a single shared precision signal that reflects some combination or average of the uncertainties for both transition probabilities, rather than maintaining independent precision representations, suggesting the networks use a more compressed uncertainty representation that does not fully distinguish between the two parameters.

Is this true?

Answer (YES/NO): NO